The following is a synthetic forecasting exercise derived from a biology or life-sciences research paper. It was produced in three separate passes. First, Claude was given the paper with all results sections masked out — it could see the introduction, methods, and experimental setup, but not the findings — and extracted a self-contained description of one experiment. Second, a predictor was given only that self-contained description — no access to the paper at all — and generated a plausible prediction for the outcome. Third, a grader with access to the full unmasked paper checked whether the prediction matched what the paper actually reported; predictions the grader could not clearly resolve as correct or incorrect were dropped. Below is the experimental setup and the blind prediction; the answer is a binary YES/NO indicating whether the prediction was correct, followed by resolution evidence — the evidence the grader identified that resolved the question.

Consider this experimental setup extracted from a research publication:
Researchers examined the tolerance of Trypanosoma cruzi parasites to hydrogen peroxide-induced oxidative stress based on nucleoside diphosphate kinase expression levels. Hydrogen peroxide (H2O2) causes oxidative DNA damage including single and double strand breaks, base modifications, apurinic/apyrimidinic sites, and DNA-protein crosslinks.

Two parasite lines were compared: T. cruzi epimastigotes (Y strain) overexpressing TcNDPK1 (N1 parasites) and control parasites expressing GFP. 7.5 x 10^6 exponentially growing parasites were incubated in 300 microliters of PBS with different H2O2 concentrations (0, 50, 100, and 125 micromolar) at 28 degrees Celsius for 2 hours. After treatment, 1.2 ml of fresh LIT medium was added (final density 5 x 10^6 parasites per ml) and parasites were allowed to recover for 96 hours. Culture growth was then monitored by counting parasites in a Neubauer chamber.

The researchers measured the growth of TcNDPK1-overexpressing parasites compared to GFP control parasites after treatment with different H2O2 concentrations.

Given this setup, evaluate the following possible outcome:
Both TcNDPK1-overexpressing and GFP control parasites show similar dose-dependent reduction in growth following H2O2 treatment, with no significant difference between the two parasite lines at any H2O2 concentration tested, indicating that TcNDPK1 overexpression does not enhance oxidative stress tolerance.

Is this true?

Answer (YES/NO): NO